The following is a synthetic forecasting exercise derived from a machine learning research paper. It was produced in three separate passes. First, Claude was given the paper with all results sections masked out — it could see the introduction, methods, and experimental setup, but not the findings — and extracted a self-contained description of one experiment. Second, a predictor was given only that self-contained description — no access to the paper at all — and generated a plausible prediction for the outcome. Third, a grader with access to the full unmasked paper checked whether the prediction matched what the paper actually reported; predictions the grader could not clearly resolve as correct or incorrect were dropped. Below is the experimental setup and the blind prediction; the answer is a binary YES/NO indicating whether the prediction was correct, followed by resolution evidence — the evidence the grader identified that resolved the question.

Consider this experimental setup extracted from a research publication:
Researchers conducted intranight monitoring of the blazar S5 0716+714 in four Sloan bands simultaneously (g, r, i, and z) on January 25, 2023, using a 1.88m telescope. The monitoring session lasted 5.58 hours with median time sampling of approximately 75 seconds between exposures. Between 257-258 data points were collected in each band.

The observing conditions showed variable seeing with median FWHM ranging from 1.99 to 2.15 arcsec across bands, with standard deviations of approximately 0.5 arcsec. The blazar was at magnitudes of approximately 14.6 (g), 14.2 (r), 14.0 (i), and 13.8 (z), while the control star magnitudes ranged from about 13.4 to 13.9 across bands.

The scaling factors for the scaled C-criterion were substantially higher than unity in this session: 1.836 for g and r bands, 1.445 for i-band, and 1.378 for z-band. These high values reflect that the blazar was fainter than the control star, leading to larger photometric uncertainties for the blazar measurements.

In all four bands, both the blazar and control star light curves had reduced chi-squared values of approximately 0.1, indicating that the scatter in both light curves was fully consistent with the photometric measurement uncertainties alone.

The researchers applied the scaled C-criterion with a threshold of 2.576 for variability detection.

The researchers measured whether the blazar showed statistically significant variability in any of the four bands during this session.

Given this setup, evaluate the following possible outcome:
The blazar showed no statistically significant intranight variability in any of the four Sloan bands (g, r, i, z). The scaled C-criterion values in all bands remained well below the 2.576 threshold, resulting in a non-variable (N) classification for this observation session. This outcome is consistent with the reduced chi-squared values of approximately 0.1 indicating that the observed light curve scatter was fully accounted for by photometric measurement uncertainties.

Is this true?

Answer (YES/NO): YES